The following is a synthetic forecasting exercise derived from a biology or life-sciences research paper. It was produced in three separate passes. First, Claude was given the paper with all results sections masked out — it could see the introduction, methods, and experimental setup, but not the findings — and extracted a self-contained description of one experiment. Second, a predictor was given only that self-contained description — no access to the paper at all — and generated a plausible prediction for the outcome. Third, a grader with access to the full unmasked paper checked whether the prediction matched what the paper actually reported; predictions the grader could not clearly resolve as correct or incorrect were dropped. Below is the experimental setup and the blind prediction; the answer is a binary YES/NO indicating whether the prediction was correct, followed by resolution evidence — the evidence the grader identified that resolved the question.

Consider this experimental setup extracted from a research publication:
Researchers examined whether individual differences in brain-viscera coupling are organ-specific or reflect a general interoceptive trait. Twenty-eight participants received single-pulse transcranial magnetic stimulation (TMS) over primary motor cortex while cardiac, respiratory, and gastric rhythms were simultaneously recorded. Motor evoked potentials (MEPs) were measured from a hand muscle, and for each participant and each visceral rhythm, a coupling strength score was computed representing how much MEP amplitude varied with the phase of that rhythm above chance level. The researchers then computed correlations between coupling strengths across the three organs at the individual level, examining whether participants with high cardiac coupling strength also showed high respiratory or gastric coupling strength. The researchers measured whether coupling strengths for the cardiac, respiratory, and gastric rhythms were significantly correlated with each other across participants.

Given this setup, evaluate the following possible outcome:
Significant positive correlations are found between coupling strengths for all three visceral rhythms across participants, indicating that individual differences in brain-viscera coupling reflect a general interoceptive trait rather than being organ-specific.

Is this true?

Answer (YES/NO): NO